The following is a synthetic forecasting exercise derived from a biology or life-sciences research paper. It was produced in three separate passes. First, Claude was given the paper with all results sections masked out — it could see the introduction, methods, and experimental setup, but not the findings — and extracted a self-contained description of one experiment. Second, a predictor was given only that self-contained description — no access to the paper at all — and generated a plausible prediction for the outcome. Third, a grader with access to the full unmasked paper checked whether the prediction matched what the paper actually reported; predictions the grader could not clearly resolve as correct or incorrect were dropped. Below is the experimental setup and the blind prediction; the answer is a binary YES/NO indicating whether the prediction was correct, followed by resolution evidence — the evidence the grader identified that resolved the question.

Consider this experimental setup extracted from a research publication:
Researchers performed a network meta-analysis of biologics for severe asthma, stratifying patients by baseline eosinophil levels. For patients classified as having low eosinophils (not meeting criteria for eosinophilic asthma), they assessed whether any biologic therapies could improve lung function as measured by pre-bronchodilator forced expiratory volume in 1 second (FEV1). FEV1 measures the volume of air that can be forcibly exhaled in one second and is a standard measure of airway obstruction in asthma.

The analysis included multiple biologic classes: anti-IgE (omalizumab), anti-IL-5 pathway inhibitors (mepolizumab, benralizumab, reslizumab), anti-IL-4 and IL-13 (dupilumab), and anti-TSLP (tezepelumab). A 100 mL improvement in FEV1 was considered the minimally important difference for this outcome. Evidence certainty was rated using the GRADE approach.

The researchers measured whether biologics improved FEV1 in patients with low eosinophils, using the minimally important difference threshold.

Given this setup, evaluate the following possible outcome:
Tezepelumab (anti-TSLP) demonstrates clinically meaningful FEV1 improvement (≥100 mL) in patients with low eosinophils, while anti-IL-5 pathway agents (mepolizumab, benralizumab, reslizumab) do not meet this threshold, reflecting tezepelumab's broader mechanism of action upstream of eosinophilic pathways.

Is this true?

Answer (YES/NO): NO